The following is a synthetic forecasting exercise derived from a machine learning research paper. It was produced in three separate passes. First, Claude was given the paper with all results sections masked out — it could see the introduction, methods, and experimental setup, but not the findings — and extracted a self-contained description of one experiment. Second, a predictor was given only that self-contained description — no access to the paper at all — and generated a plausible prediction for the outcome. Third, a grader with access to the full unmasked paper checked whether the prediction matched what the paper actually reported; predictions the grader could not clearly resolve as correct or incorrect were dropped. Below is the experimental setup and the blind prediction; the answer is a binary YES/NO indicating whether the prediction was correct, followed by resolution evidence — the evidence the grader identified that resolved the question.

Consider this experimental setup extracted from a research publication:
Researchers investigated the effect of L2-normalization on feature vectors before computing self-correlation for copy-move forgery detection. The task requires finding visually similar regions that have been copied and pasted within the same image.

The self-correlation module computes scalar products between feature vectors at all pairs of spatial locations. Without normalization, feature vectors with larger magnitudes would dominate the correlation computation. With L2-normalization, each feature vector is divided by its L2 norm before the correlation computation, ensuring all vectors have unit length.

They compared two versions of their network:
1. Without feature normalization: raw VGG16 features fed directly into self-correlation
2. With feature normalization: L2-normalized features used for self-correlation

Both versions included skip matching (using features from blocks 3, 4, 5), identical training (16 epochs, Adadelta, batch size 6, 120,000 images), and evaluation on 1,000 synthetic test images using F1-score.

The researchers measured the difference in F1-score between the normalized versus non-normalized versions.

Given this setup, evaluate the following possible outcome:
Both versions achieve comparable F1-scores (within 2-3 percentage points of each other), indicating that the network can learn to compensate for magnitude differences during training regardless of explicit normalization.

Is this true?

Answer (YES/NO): NO